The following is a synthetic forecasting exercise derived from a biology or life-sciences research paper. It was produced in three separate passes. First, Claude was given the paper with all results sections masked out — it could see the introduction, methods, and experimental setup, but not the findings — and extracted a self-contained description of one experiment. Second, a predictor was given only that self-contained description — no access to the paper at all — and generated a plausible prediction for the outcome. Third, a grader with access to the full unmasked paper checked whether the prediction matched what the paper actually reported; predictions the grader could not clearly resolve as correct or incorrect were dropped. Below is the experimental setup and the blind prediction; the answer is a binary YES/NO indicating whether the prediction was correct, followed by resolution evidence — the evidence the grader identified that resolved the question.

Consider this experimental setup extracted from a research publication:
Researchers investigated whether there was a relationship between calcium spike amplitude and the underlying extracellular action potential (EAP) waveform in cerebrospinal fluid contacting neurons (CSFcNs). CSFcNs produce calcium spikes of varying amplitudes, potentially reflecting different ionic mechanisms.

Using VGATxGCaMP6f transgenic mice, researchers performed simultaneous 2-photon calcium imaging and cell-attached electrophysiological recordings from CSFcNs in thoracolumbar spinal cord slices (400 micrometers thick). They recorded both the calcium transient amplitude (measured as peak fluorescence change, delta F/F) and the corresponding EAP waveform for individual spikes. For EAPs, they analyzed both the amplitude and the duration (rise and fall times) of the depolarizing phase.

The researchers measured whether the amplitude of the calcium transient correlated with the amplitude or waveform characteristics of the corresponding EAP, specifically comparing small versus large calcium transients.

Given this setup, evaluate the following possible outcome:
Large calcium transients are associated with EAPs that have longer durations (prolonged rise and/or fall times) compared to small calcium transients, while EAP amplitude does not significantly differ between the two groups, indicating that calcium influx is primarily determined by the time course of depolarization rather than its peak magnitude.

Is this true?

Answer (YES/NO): NO